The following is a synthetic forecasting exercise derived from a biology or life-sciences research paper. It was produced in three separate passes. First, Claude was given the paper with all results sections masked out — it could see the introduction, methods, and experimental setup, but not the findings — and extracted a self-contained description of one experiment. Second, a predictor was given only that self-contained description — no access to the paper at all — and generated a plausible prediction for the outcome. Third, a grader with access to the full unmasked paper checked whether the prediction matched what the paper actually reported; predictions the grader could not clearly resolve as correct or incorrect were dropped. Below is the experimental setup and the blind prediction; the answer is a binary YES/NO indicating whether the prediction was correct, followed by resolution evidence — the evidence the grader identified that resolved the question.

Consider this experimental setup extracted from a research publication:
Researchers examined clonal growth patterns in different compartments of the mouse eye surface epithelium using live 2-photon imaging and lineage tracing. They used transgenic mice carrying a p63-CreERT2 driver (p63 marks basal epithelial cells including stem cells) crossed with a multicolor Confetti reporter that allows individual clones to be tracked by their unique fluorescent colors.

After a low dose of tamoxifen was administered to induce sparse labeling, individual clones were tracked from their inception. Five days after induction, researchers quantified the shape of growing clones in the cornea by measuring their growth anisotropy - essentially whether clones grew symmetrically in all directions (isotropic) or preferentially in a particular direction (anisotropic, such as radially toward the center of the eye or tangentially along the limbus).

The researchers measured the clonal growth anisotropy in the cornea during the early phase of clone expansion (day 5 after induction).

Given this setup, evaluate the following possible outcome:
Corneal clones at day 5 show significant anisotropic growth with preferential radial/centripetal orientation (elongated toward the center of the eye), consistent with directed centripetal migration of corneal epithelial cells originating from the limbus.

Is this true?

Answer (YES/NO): YES